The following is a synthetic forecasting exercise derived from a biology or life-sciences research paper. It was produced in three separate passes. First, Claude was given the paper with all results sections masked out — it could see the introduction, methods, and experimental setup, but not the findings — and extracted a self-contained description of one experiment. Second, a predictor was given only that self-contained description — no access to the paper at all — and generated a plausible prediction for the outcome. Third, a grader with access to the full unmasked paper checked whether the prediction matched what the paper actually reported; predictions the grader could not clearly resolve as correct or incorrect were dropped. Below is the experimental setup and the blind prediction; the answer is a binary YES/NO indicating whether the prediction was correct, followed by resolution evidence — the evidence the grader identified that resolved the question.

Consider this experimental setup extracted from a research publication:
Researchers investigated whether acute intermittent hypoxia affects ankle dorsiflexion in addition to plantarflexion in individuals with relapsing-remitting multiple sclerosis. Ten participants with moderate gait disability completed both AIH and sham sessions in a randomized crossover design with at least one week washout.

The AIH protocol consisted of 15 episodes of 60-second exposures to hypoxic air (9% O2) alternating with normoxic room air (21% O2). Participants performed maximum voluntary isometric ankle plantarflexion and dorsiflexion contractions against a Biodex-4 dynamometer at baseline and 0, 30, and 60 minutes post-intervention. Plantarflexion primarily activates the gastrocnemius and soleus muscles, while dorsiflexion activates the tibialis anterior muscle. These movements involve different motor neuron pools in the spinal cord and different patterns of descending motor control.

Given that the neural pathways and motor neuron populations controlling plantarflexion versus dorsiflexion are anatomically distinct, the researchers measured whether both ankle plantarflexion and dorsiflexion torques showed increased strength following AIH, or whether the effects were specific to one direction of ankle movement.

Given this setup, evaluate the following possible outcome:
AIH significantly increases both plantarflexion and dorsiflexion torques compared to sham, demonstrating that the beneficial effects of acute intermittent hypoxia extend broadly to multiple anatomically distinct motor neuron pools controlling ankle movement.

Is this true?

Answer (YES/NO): YES